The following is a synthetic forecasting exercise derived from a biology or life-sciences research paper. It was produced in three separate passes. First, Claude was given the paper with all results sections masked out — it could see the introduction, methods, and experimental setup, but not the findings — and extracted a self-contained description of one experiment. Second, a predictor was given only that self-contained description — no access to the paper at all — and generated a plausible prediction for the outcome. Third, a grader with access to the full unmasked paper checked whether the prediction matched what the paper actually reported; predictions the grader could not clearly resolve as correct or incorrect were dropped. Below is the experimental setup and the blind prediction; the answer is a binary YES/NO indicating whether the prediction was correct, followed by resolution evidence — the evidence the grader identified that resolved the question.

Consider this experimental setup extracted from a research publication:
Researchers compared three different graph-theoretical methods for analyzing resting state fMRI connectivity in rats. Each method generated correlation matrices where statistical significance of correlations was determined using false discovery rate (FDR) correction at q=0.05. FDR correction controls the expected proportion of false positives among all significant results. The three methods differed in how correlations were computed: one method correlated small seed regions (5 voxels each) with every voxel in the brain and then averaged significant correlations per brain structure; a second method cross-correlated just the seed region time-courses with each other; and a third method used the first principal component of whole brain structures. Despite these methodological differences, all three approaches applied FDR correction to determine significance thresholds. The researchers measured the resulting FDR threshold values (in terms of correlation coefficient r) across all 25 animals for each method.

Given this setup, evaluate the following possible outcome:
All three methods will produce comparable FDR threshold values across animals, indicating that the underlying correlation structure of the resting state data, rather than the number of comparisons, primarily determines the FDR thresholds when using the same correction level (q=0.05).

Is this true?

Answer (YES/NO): YES